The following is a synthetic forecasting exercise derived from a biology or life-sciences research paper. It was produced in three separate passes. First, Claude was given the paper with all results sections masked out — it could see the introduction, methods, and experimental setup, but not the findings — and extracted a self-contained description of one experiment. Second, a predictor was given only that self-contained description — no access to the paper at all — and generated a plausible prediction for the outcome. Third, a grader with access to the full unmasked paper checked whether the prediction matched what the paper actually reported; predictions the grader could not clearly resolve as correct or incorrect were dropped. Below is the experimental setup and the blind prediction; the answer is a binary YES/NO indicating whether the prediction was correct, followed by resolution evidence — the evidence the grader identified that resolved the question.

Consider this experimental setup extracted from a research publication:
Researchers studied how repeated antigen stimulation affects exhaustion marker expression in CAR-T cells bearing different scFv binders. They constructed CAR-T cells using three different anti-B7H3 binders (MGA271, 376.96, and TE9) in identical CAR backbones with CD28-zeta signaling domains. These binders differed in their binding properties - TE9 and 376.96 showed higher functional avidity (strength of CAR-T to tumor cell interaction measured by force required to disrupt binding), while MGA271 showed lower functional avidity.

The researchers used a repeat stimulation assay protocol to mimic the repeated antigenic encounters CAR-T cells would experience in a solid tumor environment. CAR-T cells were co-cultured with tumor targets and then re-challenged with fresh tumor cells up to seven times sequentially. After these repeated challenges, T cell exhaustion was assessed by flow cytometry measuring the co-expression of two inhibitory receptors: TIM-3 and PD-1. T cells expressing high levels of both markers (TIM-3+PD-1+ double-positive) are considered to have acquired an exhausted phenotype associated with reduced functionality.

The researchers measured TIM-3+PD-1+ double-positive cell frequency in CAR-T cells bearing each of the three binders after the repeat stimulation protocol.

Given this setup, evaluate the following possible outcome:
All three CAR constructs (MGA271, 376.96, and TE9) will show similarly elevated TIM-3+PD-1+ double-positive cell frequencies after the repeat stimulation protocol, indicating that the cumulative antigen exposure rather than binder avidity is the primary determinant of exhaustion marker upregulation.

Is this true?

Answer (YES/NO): NO